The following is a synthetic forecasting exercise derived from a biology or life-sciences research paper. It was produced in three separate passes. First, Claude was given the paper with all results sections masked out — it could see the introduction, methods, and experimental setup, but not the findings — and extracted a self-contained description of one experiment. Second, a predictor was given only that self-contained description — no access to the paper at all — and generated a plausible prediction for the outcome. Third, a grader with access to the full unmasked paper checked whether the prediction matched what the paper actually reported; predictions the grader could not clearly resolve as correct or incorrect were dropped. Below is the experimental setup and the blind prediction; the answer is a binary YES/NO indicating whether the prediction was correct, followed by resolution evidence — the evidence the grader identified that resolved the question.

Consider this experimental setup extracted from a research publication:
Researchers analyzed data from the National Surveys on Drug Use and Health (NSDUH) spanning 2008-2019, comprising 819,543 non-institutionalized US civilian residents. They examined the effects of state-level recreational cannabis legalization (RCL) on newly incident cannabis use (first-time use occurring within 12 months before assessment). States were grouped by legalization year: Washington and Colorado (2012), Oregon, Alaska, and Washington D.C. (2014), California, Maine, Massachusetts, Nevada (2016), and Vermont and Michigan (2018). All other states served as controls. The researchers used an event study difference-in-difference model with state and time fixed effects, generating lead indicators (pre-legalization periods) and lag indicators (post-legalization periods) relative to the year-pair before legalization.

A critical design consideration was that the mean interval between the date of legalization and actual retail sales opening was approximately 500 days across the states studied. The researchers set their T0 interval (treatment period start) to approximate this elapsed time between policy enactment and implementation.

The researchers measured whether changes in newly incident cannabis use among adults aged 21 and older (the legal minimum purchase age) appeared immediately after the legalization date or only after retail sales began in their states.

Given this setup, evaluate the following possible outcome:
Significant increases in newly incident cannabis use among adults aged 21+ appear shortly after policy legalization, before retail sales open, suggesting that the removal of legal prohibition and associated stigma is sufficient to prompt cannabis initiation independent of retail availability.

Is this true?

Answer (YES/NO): NO